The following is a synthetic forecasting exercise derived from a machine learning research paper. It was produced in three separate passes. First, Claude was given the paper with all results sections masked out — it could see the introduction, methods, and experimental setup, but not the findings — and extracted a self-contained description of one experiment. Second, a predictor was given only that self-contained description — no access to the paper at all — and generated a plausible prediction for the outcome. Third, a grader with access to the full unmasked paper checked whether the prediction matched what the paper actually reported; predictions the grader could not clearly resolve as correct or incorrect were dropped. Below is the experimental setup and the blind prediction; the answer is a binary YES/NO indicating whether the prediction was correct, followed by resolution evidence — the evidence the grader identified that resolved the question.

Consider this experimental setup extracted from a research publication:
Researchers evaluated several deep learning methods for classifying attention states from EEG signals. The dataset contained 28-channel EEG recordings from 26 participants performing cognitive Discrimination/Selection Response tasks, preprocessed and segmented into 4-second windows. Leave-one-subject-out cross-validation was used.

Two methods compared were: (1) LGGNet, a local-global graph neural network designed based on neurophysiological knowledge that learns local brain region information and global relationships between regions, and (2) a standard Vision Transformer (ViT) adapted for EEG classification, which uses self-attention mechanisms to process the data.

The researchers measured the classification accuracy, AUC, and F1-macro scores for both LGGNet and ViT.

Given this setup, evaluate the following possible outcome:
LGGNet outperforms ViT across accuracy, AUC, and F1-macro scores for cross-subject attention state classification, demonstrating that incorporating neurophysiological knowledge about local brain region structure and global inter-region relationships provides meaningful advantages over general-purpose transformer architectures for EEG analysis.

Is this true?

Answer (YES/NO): NO